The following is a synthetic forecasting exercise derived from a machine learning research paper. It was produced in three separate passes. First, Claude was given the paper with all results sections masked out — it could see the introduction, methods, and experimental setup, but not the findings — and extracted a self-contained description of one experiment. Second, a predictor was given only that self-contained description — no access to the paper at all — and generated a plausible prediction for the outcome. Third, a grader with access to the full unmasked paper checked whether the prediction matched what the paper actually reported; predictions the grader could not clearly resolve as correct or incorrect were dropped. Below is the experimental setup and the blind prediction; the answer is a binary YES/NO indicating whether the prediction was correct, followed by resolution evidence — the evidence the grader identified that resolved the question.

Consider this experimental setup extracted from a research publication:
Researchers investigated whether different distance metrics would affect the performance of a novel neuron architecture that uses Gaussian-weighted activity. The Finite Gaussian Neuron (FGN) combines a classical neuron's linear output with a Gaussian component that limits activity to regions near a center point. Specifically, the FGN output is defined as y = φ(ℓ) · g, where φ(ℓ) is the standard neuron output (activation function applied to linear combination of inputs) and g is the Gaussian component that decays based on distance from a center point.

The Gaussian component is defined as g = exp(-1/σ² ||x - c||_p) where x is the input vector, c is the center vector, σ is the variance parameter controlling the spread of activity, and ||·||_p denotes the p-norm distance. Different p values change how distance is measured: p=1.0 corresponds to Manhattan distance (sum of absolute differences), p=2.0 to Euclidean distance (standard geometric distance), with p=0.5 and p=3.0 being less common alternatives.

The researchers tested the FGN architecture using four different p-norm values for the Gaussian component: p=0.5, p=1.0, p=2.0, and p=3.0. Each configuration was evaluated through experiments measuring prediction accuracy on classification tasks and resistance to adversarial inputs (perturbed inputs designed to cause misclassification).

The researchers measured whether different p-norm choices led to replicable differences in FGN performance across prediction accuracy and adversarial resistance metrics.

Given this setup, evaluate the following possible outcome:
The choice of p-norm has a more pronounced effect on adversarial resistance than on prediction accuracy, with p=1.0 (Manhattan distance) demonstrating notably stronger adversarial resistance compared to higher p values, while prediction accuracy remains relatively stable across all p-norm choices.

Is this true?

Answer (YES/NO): NO